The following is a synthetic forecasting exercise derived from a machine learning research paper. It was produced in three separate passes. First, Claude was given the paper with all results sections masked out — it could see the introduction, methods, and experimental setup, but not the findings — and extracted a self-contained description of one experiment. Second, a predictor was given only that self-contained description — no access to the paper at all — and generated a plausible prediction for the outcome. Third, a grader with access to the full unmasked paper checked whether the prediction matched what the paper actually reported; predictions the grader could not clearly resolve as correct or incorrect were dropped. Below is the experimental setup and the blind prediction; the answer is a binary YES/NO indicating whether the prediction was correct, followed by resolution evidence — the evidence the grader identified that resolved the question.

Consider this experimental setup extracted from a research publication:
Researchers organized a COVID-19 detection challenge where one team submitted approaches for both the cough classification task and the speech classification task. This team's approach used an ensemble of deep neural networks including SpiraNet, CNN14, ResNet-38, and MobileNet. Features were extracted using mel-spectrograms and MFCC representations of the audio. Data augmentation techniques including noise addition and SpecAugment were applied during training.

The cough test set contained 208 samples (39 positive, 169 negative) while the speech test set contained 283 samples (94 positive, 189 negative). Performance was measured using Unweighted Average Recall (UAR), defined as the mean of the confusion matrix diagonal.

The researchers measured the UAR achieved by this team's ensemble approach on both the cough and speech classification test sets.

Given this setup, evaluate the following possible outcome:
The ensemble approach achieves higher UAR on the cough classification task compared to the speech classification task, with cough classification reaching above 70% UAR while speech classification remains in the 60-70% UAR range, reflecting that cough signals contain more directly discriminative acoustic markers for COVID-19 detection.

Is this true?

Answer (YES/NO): NO